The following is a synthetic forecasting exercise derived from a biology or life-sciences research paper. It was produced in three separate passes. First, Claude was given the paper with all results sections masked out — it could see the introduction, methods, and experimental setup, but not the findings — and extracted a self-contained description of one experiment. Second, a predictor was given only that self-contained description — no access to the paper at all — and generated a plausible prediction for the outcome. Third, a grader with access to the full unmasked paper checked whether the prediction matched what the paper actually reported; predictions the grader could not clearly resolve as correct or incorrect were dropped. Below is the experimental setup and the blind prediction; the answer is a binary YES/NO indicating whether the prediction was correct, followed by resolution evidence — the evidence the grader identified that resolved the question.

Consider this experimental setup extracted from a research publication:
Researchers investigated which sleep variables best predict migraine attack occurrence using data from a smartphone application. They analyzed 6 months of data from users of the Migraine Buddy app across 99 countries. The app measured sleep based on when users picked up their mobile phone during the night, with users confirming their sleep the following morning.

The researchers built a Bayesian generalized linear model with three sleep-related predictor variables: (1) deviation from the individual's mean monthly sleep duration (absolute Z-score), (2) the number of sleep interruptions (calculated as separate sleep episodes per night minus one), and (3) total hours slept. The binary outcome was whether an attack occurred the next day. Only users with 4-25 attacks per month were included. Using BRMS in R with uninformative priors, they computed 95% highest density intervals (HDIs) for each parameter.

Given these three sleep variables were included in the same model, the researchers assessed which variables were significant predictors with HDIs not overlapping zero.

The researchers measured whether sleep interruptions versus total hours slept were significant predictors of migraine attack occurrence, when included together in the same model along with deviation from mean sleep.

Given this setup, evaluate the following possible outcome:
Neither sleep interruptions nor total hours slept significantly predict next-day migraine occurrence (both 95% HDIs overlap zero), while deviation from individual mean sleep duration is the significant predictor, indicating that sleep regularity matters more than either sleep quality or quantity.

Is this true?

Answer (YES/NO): NO